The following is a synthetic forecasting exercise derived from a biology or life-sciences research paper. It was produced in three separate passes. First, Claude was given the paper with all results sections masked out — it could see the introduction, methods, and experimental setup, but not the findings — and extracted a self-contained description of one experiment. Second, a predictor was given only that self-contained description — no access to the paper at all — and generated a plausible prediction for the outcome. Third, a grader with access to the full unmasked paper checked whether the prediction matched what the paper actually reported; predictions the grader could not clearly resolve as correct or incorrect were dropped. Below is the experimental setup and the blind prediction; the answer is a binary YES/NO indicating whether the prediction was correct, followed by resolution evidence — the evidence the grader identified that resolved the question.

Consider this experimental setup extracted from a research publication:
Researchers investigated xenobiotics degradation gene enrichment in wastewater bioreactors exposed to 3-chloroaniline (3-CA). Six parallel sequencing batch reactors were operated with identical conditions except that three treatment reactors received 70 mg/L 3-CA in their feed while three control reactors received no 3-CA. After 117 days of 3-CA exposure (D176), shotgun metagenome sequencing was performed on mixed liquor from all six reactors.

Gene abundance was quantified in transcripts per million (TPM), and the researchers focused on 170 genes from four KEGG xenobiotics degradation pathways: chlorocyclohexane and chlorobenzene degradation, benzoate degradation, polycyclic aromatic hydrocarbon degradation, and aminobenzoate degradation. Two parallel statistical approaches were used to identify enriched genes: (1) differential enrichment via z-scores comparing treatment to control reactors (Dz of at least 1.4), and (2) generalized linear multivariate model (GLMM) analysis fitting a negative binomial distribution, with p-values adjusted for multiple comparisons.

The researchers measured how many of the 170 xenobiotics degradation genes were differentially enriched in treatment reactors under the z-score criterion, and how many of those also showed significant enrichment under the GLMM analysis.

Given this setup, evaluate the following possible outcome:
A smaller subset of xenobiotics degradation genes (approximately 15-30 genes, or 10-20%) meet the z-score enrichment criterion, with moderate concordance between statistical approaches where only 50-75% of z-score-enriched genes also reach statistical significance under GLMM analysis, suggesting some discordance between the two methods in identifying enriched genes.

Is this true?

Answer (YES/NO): NO